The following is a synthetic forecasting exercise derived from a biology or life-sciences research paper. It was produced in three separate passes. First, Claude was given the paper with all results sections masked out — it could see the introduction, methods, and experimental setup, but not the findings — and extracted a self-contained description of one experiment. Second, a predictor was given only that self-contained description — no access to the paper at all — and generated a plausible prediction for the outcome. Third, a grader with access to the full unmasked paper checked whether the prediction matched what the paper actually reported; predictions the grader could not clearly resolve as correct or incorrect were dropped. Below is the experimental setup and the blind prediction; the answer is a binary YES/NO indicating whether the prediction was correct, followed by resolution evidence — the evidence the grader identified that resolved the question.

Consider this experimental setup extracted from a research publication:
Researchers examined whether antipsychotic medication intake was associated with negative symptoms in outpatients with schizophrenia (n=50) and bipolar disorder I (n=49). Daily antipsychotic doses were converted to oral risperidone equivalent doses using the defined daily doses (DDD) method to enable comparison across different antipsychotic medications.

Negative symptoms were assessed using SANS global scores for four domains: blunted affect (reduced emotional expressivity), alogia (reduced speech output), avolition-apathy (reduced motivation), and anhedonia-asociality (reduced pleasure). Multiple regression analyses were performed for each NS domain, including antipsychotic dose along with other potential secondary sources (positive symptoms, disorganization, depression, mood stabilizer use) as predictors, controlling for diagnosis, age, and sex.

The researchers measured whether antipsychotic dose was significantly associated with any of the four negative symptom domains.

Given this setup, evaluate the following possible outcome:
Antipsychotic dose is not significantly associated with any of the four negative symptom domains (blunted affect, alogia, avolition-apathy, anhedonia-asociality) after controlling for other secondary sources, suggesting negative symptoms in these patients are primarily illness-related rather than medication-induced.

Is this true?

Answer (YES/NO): NO